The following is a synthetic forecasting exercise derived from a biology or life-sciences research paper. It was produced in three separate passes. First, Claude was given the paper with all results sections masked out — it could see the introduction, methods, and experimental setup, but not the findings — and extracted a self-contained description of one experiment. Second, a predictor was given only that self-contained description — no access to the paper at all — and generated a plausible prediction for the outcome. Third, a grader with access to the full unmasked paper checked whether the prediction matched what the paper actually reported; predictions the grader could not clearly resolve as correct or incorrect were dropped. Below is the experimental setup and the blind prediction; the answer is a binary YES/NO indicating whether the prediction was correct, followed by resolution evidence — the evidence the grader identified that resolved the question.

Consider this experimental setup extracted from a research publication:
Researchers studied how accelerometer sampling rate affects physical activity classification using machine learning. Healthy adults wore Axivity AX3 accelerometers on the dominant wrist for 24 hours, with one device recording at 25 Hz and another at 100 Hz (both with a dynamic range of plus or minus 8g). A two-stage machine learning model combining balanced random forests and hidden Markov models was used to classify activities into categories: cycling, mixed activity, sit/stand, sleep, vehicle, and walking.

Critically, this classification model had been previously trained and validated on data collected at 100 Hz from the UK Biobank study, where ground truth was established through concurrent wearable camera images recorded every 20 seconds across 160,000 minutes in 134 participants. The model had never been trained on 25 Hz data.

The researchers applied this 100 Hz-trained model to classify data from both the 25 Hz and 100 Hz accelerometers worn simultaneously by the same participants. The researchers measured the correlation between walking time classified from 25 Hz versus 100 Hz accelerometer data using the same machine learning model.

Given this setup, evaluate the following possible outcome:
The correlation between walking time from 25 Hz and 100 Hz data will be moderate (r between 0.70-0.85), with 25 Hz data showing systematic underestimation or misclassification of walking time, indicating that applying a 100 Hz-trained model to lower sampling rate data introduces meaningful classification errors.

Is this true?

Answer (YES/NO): NO